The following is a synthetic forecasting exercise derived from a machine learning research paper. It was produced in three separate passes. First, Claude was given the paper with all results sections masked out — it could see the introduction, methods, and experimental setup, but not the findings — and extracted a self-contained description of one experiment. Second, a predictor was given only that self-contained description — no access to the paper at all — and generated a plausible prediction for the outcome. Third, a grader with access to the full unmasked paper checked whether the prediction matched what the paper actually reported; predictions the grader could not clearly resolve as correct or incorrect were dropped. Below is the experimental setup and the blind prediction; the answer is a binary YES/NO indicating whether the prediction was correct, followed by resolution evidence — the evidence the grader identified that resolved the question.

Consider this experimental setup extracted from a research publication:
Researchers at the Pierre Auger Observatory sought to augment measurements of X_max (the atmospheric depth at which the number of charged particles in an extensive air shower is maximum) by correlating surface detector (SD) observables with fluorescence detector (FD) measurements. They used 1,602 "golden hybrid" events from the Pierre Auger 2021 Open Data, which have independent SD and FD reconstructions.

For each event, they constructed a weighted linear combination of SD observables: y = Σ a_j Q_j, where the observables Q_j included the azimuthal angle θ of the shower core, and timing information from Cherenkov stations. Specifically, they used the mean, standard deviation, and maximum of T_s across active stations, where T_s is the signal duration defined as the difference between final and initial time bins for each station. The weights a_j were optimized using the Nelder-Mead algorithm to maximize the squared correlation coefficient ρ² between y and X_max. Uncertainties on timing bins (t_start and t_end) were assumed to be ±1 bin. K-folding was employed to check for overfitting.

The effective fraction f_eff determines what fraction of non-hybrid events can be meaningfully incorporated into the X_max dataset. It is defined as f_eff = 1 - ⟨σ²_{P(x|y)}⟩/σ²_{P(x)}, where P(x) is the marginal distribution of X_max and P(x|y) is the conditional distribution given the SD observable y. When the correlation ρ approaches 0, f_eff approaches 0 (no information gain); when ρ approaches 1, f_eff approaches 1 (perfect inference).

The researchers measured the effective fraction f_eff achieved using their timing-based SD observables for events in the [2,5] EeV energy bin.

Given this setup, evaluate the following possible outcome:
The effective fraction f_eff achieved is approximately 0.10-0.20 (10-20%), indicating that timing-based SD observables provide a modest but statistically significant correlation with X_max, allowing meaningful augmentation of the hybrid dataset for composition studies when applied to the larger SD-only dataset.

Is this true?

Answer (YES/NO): YES